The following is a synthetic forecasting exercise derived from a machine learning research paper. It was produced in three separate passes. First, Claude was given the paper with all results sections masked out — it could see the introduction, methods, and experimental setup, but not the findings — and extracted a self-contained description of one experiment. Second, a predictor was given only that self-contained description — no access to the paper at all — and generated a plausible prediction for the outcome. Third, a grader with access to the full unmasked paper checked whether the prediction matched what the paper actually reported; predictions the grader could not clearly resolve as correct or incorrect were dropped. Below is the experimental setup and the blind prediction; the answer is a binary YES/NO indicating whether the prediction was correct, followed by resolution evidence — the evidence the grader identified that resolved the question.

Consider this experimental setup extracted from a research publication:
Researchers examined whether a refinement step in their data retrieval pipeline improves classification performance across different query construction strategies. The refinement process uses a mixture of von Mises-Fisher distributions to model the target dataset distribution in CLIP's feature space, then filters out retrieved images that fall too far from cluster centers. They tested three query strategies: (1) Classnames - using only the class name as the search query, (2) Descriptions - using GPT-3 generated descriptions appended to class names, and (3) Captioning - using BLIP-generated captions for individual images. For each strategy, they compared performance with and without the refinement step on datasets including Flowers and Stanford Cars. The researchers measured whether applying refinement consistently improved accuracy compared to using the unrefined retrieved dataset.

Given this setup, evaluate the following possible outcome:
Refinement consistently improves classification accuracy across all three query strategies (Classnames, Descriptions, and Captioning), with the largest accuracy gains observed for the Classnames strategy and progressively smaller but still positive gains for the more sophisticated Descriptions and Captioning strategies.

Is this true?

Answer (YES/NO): NO